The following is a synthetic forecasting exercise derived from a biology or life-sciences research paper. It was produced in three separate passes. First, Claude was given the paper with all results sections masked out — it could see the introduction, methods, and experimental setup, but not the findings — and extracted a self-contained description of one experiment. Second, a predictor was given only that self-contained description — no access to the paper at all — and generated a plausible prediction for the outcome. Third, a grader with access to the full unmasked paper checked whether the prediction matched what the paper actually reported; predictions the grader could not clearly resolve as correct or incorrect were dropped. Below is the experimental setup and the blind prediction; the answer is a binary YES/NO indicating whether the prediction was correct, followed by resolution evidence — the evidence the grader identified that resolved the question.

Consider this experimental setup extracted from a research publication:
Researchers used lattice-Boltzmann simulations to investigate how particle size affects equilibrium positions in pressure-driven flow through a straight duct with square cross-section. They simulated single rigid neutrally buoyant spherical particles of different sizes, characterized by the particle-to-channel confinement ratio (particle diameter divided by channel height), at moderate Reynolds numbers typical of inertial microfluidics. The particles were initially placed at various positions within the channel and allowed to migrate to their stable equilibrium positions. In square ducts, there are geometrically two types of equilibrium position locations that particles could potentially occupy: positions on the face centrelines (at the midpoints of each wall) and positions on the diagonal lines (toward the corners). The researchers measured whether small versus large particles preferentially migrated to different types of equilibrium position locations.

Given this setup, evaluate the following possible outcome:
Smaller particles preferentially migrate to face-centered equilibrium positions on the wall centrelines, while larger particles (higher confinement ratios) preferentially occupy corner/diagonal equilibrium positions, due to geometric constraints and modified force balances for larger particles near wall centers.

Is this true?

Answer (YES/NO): YES